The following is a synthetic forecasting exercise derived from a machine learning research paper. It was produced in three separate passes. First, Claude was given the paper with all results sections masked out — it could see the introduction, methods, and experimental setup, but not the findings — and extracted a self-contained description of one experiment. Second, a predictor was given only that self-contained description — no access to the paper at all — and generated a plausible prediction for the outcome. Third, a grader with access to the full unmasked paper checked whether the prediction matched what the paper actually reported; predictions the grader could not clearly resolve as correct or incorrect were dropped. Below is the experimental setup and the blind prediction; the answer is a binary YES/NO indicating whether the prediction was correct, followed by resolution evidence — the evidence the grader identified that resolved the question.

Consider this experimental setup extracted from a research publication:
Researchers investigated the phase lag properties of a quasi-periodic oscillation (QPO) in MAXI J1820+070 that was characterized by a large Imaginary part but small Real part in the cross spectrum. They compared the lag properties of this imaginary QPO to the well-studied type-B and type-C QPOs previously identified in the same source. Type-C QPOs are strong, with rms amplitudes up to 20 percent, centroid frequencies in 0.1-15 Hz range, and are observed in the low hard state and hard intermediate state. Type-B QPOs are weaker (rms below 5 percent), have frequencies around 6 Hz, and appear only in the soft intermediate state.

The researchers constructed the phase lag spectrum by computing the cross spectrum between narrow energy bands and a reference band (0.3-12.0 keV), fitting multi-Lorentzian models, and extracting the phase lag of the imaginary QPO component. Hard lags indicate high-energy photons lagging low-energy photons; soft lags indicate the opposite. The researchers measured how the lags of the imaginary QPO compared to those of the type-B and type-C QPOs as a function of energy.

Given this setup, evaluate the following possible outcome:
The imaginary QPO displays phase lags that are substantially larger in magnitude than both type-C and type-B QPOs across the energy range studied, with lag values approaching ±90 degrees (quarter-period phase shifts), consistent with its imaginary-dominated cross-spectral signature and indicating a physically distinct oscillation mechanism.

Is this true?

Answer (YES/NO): NO